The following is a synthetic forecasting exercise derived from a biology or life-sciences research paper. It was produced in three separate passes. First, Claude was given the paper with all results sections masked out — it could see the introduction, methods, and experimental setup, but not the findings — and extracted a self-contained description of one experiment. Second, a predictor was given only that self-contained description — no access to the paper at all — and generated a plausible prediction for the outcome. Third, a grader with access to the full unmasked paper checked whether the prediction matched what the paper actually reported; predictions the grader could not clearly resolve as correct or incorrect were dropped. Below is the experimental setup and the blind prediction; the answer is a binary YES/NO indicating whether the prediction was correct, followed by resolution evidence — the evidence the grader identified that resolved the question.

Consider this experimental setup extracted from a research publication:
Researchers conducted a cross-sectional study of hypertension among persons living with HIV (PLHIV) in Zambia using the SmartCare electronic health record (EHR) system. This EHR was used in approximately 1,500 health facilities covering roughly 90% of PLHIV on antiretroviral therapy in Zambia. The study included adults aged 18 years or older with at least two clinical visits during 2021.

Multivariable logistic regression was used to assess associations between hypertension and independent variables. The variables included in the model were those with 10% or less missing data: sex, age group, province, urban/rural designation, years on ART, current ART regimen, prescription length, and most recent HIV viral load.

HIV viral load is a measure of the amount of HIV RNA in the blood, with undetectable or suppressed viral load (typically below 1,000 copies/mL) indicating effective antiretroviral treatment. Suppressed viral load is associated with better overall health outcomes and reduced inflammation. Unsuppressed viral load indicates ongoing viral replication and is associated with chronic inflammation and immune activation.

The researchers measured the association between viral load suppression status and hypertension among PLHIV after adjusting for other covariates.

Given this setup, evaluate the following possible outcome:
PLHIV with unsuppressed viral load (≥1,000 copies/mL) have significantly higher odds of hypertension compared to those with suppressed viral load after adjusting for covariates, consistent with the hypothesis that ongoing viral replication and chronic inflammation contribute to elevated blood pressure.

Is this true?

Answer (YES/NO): NO